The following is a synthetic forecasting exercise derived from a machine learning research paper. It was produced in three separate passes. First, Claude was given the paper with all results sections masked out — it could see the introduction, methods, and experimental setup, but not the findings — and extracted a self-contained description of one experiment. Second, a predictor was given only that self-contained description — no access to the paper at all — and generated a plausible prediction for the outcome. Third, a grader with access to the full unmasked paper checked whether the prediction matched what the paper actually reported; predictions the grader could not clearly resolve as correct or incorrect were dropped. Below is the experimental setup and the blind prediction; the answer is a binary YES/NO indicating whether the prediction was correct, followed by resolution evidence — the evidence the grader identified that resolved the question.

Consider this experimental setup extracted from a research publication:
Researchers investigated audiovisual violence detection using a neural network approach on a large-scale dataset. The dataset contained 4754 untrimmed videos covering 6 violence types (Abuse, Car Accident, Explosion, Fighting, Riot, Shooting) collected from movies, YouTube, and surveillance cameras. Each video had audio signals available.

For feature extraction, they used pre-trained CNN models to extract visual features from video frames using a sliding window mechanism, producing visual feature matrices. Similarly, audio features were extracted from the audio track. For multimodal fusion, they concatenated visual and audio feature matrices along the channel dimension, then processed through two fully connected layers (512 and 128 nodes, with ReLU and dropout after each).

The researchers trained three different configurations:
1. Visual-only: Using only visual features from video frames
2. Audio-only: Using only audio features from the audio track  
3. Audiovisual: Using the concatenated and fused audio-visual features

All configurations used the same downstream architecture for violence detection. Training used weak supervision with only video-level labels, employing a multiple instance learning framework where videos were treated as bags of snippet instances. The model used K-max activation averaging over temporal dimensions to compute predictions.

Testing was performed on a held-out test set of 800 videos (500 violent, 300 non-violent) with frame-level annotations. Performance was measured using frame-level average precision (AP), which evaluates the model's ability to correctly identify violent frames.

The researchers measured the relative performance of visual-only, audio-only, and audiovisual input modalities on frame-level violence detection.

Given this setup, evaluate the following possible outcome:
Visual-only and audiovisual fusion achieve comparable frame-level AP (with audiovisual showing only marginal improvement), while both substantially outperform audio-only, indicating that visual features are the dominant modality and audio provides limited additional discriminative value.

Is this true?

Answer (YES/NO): NO